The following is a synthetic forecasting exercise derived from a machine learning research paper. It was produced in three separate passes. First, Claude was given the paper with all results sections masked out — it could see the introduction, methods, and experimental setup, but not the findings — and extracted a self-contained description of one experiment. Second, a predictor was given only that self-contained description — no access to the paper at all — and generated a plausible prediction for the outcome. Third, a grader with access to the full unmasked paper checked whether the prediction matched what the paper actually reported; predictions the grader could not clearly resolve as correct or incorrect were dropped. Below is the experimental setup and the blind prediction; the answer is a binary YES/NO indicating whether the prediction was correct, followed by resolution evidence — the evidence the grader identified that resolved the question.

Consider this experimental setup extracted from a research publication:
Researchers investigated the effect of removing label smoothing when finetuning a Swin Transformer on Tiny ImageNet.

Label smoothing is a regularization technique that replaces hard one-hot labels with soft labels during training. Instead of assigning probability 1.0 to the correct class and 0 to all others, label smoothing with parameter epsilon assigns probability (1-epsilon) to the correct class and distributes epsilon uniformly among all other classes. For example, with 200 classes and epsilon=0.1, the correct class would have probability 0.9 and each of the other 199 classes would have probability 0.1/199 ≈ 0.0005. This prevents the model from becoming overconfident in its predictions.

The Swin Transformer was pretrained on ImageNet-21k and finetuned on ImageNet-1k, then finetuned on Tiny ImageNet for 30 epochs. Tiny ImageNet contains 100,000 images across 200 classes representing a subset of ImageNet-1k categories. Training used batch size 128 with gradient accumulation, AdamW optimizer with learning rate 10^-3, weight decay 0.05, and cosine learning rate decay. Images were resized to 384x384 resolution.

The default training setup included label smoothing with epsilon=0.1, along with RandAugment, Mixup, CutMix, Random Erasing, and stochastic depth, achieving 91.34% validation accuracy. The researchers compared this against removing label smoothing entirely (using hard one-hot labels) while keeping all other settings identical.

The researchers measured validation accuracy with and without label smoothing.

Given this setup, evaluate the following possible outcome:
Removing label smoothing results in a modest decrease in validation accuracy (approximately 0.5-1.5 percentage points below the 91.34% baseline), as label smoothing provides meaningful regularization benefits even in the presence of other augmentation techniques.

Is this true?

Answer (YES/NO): NO